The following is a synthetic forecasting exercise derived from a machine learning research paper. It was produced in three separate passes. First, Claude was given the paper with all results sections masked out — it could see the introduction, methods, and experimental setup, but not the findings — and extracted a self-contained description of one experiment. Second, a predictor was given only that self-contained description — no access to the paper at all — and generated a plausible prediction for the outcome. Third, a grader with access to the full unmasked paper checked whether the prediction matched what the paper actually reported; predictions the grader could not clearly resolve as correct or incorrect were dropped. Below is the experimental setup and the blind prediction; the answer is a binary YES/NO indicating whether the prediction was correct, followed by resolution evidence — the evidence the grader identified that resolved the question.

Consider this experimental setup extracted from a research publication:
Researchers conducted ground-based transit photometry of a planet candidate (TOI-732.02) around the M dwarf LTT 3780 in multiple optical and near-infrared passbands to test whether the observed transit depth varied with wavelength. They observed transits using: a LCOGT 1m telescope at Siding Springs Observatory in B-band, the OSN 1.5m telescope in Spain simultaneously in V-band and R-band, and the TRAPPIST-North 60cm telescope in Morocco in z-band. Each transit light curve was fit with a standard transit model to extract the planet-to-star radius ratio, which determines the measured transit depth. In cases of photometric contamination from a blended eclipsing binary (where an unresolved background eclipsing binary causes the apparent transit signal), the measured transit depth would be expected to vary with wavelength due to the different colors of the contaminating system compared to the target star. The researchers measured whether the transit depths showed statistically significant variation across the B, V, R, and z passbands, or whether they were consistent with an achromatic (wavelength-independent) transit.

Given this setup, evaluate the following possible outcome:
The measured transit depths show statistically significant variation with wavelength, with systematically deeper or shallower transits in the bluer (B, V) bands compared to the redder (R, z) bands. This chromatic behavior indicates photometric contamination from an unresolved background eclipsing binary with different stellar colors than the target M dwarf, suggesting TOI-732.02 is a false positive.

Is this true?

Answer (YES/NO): NO